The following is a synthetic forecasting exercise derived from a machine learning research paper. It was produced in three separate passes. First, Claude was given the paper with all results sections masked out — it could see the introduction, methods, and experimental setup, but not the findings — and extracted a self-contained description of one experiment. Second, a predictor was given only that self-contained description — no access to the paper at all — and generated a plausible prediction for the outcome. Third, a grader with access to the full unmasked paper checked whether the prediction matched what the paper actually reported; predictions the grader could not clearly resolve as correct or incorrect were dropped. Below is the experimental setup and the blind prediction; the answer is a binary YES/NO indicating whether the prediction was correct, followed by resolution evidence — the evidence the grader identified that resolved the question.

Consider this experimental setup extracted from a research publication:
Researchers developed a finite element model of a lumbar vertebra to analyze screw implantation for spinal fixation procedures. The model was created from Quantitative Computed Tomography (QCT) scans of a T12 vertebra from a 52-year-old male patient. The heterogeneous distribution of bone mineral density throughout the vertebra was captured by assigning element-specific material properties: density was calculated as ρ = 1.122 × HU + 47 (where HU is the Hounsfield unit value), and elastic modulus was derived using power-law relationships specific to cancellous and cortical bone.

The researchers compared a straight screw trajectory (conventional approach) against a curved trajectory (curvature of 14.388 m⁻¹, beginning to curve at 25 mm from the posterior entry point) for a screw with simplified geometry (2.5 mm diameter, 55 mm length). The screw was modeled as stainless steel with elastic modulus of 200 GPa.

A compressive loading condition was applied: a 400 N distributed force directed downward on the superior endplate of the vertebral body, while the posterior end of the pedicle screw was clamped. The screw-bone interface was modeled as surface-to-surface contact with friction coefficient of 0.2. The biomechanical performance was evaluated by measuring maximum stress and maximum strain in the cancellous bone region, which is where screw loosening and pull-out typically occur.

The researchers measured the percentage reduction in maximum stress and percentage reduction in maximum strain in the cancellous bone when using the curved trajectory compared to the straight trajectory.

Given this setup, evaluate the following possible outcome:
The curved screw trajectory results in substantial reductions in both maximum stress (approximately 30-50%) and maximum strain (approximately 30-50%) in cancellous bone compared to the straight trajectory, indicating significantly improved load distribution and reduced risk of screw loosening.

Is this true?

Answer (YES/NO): NO